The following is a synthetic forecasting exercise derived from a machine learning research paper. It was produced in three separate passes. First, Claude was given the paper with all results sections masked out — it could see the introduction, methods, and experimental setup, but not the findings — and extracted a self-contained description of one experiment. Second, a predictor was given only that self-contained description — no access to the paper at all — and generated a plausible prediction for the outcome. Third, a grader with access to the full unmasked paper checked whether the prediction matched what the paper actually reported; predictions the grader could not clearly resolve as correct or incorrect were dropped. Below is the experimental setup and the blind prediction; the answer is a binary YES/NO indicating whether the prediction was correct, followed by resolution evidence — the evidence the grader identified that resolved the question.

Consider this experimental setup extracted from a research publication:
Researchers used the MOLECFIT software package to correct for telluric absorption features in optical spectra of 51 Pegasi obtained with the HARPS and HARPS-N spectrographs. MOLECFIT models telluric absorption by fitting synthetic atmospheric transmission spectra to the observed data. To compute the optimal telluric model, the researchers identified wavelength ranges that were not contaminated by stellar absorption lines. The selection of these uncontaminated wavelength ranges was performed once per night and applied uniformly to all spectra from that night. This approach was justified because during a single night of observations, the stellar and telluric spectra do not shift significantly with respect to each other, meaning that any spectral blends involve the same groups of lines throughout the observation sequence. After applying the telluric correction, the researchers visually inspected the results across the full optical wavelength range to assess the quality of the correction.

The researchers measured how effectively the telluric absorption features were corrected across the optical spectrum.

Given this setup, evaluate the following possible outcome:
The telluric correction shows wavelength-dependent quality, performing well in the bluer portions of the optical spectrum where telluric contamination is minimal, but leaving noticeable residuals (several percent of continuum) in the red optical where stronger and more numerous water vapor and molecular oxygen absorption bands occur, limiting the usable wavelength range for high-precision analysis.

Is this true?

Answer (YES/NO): NO